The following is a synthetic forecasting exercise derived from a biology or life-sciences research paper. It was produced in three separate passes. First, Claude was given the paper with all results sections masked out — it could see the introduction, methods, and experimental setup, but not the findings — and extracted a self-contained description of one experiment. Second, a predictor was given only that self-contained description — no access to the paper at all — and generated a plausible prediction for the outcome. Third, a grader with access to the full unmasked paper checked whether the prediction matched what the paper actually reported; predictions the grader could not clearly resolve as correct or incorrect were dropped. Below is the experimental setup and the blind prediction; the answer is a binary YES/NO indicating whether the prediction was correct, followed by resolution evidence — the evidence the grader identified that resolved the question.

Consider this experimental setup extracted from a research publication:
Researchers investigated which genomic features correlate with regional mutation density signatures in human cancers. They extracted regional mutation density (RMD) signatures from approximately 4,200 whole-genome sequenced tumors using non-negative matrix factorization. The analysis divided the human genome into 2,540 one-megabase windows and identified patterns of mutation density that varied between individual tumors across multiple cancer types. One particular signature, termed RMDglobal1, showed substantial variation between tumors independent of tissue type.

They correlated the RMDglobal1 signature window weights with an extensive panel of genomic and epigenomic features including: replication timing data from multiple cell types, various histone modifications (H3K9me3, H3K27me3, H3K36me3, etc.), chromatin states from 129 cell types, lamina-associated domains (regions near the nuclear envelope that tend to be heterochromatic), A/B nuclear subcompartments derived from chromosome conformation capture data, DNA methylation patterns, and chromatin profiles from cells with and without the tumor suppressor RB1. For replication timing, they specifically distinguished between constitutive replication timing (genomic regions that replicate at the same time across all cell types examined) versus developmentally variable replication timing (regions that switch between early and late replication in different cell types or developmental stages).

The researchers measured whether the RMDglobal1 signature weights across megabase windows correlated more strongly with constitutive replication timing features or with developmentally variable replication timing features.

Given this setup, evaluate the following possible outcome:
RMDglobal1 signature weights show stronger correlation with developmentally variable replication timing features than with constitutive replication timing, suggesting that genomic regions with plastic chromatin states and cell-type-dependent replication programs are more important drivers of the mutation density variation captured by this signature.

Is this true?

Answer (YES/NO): YES